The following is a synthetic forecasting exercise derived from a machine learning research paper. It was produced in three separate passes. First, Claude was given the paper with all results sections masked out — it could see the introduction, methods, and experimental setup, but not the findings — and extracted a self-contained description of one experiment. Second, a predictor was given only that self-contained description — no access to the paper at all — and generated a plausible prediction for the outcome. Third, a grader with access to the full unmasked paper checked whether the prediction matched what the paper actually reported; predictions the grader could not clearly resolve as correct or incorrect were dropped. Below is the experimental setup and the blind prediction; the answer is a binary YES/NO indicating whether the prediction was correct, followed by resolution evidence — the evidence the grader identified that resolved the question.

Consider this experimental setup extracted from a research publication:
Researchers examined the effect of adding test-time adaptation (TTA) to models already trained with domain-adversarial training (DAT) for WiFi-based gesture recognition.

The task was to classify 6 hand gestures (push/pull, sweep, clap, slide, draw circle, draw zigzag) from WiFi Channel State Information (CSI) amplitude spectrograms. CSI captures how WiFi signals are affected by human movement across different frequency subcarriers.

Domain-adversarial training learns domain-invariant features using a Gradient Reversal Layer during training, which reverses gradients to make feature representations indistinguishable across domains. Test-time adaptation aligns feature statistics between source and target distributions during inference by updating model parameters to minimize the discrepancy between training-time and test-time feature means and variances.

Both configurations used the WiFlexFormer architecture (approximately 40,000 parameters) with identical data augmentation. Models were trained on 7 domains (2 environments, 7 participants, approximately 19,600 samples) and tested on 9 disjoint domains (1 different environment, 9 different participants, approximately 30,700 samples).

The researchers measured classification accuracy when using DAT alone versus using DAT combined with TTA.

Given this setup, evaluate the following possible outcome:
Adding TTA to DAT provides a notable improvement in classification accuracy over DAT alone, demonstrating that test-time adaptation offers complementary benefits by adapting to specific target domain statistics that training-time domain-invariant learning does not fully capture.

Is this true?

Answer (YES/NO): YES